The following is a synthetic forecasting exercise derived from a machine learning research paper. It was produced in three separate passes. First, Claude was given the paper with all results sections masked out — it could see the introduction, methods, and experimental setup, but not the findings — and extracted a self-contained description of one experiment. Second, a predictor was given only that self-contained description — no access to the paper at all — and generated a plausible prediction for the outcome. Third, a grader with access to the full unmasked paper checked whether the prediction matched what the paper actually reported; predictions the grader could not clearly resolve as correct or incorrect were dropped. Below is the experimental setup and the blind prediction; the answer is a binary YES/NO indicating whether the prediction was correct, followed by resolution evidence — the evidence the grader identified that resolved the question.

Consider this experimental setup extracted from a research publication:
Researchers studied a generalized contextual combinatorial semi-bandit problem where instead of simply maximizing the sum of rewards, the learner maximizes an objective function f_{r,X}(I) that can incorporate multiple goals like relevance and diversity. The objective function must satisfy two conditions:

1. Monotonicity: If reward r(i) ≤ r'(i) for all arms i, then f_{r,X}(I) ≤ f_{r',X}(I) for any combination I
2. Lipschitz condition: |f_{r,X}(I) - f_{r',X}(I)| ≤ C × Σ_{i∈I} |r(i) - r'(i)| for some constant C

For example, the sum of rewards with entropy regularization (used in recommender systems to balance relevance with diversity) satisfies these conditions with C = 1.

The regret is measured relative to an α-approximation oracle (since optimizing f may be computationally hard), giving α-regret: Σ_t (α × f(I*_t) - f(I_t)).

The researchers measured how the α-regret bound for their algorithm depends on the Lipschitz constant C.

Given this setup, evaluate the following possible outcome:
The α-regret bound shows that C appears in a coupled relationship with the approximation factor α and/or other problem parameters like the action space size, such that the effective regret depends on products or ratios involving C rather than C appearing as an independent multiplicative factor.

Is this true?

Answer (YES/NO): NO